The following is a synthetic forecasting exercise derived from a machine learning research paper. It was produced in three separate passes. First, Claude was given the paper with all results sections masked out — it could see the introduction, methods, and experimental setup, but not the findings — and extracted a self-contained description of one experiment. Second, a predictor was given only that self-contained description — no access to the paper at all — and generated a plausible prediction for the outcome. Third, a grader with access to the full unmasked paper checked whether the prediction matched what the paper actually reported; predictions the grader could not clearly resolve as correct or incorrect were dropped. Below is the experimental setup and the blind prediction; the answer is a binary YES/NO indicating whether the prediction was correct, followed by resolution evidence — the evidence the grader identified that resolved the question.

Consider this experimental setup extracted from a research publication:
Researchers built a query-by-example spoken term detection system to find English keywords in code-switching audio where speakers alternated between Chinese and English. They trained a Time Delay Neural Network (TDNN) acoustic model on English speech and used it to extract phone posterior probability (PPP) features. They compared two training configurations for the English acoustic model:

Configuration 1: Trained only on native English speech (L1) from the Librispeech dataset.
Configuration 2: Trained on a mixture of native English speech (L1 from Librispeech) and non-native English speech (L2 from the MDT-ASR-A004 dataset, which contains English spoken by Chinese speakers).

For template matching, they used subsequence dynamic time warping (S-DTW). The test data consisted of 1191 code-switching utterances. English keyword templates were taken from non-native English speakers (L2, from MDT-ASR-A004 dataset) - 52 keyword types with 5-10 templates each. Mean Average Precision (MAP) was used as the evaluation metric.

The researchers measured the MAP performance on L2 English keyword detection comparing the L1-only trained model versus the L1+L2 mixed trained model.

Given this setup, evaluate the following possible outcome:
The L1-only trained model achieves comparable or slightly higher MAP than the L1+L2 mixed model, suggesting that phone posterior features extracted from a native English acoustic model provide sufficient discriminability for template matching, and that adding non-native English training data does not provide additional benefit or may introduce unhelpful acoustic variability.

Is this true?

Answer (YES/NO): NO